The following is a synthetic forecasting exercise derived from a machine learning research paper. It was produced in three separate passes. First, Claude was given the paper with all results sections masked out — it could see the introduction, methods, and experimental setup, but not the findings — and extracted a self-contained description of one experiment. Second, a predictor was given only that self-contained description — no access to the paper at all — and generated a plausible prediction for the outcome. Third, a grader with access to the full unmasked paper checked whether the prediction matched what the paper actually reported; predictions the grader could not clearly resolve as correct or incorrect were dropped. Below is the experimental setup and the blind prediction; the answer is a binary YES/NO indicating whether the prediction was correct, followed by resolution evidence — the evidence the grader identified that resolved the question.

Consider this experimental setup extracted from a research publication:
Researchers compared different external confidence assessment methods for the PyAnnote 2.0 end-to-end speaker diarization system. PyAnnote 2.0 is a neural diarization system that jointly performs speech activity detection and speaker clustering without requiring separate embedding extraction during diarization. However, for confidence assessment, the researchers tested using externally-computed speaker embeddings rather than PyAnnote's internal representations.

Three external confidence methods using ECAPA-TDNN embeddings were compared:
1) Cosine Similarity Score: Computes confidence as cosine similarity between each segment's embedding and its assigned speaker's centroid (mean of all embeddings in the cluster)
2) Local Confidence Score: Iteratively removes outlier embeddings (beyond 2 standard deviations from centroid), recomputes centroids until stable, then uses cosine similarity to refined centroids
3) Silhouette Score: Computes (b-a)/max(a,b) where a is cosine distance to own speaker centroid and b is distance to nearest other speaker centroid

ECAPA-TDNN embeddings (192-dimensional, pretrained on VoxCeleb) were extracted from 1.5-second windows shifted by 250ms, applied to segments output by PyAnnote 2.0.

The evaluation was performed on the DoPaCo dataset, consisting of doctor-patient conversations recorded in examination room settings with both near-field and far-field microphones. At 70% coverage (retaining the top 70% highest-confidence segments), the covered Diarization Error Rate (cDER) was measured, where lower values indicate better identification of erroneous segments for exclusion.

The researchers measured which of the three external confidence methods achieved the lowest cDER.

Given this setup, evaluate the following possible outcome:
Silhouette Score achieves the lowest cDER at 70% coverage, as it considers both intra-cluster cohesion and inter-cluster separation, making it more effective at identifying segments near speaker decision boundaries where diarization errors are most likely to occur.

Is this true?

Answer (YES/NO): YES